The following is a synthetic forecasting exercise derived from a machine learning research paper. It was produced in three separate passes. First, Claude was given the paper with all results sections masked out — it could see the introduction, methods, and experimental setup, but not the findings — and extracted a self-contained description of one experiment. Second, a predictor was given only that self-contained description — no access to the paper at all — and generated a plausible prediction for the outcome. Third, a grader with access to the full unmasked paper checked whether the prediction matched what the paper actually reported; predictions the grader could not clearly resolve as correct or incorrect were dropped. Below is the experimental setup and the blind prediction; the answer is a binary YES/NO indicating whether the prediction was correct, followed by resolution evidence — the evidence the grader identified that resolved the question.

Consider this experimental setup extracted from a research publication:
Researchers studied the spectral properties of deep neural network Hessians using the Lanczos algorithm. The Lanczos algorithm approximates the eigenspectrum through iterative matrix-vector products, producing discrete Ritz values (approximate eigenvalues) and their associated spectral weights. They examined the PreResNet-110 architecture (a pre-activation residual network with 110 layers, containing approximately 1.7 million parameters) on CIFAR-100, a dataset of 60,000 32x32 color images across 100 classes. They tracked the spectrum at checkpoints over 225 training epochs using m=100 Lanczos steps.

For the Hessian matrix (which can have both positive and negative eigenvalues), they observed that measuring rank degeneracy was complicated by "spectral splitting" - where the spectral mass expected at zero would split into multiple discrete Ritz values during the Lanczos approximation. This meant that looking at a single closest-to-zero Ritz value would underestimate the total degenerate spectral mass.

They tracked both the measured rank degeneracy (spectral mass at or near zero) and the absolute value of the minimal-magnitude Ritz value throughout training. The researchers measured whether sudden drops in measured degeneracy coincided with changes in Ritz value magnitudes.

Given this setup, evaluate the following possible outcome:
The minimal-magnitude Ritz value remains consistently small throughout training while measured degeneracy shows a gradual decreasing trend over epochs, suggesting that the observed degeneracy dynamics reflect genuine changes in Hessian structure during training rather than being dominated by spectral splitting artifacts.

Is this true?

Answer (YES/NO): NO